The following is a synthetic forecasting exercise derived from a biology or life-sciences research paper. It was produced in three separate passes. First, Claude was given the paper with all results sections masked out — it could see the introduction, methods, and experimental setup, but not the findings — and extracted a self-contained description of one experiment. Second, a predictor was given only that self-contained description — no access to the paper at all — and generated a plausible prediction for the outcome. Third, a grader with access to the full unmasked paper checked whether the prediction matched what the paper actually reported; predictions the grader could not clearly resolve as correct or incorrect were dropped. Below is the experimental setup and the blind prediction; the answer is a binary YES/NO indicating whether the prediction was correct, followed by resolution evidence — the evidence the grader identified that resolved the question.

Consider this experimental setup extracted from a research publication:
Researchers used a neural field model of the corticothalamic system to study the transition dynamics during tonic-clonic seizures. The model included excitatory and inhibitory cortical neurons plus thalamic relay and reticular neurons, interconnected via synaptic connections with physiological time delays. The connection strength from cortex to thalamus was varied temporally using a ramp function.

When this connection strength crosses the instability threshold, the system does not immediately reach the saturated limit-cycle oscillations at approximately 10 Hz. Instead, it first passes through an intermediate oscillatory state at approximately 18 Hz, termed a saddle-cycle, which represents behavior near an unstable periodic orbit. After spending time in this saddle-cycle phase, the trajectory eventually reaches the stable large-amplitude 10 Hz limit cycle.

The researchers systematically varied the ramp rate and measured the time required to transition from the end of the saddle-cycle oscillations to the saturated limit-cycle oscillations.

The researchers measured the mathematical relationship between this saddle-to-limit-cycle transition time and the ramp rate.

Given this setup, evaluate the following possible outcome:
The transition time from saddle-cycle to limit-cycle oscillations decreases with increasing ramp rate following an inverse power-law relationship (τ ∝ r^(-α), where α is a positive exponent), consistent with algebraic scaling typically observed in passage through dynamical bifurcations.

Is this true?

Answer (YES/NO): YES